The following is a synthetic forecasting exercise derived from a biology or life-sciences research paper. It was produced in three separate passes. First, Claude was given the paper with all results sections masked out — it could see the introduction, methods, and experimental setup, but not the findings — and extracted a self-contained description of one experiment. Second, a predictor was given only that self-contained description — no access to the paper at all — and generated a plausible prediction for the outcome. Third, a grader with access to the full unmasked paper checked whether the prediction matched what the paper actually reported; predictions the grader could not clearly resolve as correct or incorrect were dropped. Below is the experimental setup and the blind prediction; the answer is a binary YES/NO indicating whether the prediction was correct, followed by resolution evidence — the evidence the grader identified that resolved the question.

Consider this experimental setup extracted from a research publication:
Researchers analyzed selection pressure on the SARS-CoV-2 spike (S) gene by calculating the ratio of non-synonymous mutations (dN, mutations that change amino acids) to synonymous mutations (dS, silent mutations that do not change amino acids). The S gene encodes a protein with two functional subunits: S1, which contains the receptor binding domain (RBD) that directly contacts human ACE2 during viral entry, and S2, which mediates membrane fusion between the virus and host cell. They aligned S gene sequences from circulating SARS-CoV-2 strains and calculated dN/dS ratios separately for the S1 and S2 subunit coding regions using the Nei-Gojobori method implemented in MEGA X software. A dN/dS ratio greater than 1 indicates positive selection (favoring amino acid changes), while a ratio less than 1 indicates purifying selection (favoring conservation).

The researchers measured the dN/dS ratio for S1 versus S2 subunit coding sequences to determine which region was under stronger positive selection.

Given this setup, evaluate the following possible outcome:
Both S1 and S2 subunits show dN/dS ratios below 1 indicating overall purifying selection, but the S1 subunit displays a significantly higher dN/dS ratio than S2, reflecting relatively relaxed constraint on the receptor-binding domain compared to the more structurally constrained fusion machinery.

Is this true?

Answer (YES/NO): NO